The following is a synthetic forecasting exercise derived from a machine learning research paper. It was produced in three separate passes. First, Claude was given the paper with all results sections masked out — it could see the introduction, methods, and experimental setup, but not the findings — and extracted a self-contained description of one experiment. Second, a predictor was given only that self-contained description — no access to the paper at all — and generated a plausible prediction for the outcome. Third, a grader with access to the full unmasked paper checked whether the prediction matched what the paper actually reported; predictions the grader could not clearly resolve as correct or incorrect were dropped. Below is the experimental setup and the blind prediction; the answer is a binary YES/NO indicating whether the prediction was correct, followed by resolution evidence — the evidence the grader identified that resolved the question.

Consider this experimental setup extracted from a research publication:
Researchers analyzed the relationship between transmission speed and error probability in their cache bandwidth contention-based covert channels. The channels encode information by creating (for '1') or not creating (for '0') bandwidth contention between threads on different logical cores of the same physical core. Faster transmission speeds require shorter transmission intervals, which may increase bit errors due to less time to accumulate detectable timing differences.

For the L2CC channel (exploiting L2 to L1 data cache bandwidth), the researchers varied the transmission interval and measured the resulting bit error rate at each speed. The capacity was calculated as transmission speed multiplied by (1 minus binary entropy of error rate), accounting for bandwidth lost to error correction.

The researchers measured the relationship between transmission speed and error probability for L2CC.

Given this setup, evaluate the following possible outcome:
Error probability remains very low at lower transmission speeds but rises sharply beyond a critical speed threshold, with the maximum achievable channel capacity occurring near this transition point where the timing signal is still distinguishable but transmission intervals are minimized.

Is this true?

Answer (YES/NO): NO